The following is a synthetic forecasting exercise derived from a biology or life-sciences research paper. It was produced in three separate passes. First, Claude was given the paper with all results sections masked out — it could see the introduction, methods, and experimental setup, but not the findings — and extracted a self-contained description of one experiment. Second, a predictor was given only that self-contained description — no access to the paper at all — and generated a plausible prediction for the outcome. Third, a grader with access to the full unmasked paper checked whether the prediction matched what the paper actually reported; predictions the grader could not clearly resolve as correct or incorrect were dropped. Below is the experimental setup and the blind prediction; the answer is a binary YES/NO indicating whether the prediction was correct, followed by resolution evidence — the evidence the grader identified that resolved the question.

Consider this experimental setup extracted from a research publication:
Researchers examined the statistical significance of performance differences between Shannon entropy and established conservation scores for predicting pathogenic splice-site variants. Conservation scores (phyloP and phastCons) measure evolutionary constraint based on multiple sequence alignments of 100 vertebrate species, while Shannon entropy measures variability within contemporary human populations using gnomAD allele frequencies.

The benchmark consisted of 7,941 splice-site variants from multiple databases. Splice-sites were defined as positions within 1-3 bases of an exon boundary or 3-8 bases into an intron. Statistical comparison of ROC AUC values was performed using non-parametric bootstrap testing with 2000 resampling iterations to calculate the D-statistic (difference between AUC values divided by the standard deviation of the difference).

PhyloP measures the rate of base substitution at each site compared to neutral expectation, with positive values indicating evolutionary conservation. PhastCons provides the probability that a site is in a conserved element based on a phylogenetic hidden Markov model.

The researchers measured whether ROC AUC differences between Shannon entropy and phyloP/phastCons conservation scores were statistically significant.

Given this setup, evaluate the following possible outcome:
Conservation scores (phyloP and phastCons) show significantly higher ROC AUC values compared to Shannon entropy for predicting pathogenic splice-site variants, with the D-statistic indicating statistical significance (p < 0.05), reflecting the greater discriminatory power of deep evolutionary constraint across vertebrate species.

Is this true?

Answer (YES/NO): NO